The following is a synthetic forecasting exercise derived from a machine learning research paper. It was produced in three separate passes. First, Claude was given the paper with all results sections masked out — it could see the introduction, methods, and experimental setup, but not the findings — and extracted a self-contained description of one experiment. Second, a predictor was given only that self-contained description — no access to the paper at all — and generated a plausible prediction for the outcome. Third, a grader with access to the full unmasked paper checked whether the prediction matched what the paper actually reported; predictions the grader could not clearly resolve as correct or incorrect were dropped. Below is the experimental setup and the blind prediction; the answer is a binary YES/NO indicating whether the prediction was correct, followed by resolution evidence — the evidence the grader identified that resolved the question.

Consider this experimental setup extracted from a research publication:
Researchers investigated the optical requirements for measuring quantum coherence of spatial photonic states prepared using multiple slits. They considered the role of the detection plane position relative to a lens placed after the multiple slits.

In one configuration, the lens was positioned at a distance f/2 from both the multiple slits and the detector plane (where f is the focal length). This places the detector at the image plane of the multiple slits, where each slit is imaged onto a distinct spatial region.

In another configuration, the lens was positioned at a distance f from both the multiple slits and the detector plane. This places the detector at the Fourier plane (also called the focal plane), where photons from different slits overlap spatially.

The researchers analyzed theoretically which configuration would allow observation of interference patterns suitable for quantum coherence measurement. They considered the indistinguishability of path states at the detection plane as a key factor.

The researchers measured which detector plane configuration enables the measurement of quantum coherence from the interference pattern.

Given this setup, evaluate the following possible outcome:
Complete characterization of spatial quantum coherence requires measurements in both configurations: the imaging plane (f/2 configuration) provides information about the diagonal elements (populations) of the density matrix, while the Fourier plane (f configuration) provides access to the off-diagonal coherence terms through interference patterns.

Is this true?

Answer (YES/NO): NO